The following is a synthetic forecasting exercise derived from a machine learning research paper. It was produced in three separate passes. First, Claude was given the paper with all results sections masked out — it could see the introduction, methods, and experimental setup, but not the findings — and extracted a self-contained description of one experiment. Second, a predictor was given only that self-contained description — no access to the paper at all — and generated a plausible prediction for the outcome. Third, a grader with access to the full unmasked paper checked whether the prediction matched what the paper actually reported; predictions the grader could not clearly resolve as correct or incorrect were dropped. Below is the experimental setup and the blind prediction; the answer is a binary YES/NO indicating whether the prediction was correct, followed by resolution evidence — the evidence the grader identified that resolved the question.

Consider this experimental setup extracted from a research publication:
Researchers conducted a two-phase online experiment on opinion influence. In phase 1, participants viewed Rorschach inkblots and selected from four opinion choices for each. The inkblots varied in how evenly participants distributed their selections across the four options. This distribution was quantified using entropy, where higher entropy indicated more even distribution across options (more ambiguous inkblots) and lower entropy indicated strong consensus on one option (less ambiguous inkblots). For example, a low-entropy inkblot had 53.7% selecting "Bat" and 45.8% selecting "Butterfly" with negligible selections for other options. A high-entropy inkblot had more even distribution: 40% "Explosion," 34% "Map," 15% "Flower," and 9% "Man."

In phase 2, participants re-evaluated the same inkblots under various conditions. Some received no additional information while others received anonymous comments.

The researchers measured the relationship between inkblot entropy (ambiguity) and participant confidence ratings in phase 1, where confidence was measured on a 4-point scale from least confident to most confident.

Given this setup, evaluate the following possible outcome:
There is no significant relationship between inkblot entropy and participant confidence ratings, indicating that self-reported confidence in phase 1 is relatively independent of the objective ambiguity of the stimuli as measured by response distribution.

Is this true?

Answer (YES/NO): NO